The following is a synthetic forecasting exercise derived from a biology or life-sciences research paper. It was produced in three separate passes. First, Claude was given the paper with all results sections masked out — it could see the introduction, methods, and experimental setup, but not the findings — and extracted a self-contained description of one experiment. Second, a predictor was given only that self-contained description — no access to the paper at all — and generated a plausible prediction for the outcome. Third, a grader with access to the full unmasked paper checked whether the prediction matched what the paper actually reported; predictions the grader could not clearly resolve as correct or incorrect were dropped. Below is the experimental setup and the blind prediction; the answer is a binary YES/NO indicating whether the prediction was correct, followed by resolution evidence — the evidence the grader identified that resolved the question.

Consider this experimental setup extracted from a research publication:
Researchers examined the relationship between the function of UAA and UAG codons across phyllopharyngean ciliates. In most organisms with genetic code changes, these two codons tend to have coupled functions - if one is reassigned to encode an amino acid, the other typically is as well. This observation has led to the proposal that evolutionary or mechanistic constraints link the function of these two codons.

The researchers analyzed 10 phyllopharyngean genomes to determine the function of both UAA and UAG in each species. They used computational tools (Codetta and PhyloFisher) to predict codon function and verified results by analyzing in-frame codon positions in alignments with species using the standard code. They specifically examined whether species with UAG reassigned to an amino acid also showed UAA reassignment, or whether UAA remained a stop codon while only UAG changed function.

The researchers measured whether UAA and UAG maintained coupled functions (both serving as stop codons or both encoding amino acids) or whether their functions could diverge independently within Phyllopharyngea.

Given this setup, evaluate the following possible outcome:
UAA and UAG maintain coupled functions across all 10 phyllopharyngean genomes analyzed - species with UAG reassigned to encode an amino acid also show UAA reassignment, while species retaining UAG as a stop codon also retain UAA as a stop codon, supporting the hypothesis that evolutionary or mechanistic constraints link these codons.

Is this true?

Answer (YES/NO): NO